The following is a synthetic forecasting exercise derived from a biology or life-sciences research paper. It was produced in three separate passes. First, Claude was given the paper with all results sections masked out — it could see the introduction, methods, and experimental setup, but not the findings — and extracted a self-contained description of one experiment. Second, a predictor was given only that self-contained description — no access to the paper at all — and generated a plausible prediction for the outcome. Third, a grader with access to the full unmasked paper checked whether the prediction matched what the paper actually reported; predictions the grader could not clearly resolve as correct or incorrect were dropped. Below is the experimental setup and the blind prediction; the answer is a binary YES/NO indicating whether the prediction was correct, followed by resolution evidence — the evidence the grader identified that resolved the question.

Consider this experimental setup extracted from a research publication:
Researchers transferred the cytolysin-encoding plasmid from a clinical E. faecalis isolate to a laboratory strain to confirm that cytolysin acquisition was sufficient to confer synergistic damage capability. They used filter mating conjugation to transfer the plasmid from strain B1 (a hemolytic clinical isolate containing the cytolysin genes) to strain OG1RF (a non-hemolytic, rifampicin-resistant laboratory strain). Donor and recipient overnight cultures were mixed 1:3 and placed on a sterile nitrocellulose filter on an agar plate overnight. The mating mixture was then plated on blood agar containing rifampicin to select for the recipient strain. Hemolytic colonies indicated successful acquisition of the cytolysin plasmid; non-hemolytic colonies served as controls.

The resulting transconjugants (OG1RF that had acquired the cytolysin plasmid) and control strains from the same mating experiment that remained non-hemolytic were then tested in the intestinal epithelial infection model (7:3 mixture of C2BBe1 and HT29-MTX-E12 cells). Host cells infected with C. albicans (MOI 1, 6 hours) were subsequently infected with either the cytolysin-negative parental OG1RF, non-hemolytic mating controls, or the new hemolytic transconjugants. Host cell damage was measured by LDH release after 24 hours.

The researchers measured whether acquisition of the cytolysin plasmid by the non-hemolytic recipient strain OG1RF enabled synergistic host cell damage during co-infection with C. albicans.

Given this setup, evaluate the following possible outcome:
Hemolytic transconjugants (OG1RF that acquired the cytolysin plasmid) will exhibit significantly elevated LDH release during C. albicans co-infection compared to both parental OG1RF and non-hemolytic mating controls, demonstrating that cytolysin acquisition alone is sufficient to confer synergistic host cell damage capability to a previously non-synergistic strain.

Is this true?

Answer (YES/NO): YES